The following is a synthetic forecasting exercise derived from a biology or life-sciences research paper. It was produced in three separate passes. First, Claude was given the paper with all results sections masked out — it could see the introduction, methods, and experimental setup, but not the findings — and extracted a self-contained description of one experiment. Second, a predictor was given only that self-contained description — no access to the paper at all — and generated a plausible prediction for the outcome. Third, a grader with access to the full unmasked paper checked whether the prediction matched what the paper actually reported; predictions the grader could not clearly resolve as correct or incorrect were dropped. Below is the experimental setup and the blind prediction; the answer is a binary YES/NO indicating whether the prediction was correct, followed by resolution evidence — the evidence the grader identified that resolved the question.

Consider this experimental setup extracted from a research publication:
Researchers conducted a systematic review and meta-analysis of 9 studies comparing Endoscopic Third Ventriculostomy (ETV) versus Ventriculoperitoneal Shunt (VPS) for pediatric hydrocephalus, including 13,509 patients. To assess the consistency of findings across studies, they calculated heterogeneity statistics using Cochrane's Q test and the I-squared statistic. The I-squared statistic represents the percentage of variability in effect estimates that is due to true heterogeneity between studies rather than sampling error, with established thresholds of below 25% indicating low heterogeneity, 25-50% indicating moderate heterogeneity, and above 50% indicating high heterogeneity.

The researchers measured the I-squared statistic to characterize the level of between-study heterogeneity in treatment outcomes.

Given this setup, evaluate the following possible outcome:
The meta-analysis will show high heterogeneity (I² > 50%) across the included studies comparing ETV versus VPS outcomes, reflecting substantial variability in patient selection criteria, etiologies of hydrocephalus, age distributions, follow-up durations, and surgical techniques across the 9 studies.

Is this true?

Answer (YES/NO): NO